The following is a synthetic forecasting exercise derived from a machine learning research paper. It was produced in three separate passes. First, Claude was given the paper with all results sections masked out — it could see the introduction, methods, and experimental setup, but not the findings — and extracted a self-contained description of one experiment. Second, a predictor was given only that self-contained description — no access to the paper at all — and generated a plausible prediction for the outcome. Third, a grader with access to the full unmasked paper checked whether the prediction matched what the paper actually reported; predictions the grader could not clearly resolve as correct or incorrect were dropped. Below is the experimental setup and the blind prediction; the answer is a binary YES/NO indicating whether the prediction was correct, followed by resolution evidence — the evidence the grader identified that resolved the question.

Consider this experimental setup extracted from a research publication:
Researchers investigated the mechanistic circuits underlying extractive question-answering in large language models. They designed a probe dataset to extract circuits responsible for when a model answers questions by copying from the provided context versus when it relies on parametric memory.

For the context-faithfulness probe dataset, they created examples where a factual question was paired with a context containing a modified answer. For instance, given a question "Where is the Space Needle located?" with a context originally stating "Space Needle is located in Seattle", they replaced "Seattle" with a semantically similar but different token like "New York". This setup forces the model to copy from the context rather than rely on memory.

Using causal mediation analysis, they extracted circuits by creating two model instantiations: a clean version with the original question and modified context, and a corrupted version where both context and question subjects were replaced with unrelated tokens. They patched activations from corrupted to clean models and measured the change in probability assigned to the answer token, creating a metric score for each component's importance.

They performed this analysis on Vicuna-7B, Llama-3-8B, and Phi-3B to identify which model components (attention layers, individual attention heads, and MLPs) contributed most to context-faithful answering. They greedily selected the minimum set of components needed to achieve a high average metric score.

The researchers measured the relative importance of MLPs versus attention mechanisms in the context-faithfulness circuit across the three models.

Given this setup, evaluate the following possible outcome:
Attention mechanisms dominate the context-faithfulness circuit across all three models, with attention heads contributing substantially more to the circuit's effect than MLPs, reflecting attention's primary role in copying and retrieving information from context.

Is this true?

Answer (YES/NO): NO